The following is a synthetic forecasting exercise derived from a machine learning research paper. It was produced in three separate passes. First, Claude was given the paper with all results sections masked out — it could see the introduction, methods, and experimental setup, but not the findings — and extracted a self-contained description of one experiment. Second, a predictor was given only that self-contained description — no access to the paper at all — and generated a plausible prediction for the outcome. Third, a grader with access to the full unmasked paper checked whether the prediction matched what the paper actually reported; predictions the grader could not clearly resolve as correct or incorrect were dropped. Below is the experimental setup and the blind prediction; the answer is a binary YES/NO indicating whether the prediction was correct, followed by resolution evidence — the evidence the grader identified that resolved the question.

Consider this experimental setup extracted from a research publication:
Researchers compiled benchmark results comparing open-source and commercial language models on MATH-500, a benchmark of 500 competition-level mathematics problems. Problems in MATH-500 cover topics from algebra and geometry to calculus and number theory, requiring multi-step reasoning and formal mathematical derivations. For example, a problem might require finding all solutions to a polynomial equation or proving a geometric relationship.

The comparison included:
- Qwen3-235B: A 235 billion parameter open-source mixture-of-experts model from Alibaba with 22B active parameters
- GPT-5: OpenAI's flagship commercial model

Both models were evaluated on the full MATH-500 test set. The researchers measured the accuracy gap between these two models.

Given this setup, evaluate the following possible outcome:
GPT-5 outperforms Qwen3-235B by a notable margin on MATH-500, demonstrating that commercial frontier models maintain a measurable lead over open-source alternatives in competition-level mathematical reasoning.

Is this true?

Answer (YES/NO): NO